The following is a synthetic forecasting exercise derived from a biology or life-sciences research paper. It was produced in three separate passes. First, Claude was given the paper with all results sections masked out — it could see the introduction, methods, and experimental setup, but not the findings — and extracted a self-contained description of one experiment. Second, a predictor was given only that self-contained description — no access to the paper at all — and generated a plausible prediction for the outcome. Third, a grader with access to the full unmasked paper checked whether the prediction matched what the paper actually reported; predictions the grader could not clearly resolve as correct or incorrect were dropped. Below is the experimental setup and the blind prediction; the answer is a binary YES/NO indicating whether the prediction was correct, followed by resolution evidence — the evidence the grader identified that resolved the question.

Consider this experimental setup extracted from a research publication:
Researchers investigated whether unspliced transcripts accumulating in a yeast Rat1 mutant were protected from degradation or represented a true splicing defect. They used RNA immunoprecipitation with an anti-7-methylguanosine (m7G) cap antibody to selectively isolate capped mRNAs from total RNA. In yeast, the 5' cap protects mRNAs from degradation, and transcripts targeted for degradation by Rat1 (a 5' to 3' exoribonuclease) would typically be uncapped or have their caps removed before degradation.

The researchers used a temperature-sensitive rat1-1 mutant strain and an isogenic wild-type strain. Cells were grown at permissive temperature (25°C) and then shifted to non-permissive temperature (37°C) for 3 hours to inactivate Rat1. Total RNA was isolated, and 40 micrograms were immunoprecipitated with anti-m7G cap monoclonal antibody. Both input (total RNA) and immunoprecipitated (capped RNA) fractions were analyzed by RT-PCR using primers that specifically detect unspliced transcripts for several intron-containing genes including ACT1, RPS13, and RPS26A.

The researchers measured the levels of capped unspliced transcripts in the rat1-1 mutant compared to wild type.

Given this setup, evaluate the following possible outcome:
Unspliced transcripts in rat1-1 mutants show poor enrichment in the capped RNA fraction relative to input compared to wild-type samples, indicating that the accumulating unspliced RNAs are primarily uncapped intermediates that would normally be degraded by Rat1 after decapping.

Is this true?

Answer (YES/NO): NO